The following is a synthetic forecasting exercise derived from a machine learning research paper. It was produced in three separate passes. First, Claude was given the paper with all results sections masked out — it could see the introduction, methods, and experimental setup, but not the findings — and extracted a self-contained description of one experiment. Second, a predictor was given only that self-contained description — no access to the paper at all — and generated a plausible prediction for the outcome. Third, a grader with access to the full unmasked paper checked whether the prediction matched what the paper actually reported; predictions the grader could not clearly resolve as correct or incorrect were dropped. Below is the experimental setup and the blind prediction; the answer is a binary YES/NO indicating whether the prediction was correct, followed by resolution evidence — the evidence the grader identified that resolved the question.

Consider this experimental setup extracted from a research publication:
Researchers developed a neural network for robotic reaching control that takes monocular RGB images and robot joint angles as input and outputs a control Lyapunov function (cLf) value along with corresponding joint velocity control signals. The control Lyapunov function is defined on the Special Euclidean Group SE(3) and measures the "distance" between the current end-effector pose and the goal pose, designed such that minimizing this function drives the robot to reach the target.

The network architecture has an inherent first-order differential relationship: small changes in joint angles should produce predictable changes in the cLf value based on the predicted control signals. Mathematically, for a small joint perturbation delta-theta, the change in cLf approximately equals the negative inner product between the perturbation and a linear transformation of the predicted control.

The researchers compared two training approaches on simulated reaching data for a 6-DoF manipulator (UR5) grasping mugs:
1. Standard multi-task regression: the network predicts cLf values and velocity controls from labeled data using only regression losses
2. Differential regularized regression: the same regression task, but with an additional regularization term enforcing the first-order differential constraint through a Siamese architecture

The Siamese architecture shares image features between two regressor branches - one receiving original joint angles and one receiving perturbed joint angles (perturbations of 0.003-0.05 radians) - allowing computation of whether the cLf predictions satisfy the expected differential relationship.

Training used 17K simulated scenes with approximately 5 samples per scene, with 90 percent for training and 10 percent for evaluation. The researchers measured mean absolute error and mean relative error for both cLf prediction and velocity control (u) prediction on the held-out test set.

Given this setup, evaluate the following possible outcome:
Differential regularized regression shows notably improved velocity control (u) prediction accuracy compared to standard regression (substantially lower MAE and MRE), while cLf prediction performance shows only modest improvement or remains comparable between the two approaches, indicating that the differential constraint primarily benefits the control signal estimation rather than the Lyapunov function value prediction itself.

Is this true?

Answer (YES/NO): NO